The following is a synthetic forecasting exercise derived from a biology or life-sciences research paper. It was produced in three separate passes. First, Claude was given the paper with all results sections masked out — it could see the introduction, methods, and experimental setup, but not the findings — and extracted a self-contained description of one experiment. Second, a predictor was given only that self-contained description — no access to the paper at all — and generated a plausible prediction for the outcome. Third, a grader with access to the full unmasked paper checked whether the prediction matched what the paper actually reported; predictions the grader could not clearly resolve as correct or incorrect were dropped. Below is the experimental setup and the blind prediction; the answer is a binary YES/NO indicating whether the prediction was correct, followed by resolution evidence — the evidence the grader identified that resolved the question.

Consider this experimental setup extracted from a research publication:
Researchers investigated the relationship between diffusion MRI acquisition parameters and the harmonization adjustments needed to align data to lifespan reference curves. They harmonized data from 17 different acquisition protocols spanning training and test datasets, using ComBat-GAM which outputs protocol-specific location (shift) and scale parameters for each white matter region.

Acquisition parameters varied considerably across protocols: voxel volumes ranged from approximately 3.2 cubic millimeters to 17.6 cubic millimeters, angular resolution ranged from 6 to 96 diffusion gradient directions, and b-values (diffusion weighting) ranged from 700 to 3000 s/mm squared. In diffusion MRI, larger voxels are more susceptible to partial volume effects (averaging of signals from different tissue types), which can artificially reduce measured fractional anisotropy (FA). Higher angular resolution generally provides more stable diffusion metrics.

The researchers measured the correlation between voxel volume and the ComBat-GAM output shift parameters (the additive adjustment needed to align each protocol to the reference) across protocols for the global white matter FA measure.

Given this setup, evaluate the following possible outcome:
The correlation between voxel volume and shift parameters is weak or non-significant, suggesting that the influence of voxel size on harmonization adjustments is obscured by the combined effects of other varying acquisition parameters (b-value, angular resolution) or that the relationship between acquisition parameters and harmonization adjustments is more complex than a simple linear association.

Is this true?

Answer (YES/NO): NO